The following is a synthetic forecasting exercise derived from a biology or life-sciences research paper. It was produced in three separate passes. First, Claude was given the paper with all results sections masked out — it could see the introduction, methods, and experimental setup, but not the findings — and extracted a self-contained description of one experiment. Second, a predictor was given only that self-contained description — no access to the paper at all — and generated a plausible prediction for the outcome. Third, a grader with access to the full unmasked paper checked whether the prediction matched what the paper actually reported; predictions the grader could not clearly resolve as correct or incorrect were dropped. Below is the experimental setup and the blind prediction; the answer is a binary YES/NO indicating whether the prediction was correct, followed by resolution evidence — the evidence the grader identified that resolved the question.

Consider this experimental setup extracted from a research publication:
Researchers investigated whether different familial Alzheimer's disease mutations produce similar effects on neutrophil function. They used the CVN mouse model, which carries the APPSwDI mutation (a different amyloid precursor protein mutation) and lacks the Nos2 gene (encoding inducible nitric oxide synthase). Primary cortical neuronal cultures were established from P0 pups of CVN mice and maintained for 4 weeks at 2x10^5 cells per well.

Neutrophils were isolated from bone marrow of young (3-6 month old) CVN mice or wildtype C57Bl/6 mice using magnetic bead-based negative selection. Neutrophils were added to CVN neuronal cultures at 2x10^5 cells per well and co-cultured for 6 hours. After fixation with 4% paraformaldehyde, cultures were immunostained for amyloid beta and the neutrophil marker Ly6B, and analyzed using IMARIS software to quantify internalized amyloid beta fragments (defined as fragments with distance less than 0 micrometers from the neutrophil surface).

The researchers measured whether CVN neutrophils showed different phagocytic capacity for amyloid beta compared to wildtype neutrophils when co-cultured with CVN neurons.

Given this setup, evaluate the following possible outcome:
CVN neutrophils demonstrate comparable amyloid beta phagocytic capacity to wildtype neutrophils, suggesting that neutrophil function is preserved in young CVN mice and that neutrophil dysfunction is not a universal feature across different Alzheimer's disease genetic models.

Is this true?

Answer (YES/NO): NO